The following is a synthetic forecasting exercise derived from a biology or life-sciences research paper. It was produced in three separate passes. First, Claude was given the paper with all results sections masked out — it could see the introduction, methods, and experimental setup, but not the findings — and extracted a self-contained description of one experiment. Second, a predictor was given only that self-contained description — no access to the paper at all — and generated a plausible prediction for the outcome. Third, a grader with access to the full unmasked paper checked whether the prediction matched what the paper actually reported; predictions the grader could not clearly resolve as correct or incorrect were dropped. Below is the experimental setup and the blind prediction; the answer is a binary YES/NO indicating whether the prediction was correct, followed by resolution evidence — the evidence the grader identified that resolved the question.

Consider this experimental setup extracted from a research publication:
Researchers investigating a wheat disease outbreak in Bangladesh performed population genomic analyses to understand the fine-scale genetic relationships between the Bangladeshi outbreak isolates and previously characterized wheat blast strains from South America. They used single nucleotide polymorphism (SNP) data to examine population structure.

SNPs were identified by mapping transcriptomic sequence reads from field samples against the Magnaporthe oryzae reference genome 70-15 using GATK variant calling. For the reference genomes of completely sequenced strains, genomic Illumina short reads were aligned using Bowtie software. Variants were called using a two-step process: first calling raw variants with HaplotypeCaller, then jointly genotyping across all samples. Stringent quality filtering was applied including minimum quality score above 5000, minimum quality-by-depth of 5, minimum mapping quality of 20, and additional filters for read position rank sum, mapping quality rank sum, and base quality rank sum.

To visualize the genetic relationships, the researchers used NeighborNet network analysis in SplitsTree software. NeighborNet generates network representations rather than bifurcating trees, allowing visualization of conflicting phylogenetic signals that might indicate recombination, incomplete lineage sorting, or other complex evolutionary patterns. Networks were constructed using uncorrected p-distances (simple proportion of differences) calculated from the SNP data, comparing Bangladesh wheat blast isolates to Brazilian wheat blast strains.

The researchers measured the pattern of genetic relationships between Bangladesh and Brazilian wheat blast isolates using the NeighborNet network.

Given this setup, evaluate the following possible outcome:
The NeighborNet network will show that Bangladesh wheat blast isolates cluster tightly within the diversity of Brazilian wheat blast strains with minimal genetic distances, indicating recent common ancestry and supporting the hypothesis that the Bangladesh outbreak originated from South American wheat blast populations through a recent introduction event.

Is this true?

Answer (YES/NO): YES